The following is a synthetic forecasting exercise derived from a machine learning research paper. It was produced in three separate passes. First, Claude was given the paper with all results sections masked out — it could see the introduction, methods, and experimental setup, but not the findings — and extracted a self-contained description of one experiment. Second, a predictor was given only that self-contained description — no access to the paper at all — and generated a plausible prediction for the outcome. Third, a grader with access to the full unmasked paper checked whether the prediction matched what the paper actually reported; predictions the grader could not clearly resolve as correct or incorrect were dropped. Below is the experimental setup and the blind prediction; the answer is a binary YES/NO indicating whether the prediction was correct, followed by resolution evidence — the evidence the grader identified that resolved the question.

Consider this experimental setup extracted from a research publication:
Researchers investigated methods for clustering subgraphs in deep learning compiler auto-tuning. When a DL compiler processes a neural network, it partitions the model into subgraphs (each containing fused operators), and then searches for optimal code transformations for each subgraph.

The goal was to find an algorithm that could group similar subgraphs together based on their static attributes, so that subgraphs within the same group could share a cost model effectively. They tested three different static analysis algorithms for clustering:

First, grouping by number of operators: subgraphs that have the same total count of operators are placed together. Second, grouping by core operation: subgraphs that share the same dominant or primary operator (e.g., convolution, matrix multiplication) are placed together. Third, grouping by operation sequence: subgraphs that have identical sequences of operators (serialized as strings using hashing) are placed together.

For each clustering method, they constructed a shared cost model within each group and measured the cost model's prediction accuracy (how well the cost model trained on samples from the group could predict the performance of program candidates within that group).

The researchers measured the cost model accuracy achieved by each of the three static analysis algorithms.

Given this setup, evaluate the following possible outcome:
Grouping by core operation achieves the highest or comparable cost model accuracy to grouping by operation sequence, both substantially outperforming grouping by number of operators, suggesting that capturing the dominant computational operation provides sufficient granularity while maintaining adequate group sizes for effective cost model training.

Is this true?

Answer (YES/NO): YES